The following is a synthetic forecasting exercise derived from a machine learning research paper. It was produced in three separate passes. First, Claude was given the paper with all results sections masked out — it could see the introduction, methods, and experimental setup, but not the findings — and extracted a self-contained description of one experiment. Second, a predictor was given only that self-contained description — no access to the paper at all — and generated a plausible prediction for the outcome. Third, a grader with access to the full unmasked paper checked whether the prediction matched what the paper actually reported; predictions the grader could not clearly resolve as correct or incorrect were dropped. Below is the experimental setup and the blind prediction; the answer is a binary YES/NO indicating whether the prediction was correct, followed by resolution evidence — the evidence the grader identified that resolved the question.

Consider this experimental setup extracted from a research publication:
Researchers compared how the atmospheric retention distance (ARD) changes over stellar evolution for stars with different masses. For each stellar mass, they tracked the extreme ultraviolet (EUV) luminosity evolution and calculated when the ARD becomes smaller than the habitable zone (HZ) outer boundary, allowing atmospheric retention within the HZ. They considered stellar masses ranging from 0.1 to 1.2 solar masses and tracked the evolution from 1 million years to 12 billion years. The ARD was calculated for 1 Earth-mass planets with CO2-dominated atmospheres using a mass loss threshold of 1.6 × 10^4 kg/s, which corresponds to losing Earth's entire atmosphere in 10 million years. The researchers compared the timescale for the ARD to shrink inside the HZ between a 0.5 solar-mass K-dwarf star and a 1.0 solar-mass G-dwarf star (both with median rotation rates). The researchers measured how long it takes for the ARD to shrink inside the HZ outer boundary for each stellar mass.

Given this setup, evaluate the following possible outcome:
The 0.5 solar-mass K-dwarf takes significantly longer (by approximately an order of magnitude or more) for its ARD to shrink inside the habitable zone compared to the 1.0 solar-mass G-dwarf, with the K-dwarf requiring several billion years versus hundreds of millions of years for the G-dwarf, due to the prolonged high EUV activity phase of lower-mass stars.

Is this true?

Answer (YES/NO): NO